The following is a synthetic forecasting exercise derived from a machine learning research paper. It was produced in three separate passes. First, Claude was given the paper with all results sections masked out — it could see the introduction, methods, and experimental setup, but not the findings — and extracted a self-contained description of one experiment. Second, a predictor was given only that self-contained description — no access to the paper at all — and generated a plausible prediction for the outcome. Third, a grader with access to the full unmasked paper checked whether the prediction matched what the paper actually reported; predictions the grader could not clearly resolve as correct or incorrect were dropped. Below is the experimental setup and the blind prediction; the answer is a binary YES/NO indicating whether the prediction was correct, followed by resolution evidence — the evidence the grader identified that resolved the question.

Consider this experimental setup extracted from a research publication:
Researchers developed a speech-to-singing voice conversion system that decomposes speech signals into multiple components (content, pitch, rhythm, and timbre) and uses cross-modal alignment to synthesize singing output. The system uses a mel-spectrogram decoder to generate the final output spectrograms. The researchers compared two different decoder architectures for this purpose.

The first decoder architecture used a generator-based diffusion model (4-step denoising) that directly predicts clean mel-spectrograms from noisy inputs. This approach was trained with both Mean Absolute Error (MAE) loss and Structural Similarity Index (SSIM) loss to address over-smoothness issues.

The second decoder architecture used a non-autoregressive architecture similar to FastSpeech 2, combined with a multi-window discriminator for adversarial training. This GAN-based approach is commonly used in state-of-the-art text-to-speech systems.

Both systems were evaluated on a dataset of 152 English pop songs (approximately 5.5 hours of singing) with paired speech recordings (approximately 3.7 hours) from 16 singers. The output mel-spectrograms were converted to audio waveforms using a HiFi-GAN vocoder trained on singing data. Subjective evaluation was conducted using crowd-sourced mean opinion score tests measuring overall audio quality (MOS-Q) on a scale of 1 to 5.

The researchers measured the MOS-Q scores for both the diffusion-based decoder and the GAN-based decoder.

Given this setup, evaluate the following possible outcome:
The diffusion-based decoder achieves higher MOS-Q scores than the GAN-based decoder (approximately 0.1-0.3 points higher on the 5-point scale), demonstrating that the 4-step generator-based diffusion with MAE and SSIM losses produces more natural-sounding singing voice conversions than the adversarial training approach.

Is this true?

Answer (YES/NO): YES